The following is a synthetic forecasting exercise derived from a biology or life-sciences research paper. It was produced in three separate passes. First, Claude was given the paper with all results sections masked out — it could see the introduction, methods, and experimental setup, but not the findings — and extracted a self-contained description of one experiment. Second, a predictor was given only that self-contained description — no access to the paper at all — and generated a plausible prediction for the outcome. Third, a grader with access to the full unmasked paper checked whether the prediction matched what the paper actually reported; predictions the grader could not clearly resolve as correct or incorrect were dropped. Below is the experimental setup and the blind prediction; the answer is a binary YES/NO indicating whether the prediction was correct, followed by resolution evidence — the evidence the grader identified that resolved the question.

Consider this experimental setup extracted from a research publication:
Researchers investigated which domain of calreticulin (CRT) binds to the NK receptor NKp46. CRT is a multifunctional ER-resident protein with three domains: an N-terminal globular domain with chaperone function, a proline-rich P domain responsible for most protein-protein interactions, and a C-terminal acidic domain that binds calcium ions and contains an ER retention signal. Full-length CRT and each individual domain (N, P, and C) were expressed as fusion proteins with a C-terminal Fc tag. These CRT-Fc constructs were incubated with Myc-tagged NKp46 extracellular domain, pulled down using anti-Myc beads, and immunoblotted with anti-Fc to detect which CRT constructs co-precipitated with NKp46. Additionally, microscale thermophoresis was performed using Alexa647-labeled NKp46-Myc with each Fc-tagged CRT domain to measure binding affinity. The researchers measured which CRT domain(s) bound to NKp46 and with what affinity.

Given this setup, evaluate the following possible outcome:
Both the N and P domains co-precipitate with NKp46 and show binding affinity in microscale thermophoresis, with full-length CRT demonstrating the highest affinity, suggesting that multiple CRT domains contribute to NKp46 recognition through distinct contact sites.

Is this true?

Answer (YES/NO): NO